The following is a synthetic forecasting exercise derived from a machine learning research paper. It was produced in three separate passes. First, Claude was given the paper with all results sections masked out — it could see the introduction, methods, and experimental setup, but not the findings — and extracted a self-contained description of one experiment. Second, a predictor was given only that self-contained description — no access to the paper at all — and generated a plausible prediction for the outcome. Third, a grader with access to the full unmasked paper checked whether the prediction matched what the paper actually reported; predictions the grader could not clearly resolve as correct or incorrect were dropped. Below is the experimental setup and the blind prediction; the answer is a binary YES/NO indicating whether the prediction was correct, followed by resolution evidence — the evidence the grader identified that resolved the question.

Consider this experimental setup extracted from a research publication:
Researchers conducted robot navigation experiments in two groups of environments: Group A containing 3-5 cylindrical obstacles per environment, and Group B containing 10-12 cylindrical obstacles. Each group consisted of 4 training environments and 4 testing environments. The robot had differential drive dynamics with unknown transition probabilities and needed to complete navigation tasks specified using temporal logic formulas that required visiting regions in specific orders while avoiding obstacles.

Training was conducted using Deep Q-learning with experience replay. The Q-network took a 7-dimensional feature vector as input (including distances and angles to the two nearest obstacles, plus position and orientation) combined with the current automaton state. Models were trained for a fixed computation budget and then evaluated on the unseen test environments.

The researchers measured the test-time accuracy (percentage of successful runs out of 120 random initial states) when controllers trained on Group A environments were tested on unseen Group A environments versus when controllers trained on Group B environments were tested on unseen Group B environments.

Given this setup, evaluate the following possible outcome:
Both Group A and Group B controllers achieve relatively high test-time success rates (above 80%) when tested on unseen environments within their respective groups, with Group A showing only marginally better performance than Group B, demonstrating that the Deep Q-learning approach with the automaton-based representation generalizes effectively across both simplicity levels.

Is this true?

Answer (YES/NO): NO